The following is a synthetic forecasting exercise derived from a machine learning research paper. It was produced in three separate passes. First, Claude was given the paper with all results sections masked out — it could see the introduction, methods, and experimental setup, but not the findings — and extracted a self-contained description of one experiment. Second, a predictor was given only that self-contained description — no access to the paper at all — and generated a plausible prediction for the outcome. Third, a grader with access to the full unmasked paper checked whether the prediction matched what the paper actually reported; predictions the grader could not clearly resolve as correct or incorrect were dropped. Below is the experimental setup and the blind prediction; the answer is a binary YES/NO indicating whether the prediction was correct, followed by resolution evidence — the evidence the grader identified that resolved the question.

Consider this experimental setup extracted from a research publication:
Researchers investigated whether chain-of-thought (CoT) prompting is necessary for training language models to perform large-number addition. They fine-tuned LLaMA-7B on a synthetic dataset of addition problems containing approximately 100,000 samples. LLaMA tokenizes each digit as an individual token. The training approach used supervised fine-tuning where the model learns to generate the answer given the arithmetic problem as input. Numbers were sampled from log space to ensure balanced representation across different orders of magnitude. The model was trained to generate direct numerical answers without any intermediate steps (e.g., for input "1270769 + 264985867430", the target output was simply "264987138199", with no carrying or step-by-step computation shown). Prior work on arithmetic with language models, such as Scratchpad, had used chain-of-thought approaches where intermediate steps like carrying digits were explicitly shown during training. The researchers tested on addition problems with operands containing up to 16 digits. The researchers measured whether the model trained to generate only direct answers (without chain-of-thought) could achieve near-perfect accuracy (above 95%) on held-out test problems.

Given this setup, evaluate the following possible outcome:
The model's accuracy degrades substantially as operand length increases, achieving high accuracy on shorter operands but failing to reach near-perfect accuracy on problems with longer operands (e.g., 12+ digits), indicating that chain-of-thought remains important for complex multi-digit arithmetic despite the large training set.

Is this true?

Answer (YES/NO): NO